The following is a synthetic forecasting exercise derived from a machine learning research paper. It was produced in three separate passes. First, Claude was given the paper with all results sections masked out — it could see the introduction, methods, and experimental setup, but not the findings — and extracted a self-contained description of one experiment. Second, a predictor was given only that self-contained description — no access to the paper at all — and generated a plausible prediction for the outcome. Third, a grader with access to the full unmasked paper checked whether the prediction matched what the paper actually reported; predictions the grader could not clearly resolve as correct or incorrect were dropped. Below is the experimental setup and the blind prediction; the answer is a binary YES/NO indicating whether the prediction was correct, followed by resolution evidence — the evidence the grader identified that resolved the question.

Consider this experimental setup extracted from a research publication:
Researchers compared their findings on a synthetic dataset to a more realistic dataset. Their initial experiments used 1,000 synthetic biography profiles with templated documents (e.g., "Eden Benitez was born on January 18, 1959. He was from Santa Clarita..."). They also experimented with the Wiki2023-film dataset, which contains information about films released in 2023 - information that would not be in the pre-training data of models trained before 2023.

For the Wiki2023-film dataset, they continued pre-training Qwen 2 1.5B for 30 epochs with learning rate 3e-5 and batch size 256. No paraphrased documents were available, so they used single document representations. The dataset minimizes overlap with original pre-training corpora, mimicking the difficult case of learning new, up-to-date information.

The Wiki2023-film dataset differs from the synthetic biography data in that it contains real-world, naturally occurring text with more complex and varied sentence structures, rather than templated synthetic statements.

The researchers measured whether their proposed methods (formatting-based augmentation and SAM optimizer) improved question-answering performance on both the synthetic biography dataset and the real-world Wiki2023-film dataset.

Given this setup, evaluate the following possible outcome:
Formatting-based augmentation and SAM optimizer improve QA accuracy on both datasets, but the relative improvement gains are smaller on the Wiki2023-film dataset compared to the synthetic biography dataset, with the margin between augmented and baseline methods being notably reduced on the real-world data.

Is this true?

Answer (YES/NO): YES